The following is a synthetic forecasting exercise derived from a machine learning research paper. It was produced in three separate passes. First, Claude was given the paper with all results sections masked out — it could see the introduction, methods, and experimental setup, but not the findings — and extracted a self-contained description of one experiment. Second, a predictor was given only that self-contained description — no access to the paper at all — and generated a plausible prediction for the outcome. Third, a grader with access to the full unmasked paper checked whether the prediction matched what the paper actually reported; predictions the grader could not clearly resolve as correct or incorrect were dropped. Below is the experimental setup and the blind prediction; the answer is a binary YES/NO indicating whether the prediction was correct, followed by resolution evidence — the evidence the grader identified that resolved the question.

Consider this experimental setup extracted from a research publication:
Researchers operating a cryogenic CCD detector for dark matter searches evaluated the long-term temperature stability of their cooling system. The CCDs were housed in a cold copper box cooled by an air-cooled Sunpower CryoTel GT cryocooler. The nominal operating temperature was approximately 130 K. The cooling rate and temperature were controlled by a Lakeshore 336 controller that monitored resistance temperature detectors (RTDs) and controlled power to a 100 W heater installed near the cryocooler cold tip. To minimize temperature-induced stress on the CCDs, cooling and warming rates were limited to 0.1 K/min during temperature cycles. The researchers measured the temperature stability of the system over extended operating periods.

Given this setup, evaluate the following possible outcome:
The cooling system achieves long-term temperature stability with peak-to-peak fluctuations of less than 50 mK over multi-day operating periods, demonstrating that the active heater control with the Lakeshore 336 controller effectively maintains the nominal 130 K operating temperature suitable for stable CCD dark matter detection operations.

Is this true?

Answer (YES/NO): NO